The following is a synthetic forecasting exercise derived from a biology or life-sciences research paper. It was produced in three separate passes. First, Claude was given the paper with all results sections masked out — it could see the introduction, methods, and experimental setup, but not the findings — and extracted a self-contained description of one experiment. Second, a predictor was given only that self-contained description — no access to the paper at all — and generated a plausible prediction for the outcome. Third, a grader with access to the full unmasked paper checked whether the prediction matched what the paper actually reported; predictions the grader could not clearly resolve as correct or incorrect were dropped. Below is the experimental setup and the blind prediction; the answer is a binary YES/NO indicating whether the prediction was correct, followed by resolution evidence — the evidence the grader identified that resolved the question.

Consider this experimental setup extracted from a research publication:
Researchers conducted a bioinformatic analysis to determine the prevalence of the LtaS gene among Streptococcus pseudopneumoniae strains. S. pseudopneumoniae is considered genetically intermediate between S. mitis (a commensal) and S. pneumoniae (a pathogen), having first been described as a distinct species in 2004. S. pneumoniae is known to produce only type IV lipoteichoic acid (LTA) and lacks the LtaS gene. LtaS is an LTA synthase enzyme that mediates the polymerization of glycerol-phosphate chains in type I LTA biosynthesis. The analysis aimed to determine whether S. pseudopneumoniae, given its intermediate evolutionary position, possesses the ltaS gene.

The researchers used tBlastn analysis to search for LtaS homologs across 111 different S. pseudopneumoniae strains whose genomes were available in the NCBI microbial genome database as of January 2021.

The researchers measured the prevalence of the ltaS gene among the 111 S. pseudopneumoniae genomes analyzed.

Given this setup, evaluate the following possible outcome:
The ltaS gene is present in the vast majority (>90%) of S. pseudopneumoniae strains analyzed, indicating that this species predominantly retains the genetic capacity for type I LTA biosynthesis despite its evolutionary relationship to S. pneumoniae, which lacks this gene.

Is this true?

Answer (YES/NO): NO